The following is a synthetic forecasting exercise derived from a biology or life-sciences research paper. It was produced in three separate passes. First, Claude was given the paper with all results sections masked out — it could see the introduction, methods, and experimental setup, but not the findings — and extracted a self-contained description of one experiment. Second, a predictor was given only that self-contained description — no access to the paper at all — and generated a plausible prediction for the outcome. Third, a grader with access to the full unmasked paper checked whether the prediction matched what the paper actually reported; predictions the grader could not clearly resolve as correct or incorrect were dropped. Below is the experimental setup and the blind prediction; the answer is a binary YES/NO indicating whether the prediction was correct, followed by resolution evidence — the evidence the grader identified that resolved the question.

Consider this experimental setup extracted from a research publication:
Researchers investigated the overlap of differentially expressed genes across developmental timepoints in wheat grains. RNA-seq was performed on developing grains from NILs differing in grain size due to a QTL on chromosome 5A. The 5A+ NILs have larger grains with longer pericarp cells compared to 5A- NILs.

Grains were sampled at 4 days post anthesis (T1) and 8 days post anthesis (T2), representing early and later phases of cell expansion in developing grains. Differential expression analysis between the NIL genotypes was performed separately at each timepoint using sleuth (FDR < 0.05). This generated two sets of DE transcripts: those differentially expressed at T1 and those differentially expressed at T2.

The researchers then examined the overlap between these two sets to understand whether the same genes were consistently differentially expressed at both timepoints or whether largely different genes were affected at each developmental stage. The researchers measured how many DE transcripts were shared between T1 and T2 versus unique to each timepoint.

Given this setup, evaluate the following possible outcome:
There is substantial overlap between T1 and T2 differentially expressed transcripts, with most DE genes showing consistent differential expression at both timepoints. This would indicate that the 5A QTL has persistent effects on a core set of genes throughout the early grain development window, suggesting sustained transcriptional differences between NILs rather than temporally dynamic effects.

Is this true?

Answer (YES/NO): YES